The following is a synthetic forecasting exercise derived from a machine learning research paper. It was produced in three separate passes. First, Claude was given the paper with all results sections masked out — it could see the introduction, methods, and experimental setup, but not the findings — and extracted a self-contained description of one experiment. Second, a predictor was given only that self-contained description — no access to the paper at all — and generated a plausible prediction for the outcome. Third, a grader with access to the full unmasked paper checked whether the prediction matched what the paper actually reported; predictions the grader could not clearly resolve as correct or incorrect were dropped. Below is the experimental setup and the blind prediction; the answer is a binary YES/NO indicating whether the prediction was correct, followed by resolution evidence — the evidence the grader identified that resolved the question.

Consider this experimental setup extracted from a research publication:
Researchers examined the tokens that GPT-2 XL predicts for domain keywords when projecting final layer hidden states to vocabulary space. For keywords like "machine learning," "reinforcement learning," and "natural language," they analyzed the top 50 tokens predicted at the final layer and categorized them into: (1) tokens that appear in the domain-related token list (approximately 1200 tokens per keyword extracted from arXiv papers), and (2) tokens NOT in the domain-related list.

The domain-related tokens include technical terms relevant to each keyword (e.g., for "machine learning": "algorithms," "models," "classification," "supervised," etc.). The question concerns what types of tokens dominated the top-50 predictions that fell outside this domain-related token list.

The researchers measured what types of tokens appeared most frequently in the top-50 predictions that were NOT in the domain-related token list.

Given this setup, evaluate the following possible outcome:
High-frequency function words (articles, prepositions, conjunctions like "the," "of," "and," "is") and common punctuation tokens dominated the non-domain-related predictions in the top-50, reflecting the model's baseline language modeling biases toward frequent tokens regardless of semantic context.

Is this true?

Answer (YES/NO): YES